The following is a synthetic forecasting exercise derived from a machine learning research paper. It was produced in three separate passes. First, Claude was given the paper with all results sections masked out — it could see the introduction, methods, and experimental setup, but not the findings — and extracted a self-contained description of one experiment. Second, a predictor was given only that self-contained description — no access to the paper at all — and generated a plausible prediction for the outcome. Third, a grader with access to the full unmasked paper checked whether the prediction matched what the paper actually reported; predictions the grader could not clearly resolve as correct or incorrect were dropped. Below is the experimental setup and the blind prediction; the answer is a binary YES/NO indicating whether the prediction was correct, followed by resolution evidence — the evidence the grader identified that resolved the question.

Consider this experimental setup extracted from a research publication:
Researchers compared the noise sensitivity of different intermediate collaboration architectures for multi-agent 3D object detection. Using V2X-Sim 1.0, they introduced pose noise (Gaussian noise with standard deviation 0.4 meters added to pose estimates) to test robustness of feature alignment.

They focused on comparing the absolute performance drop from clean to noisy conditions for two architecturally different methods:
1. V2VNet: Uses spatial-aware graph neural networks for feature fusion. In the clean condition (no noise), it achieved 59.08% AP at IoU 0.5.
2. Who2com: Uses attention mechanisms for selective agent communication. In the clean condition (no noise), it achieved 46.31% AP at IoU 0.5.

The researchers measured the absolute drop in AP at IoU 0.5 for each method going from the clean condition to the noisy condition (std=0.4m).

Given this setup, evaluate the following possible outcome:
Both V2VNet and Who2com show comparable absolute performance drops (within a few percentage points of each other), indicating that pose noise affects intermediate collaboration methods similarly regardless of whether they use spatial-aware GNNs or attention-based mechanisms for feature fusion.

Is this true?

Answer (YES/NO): NO